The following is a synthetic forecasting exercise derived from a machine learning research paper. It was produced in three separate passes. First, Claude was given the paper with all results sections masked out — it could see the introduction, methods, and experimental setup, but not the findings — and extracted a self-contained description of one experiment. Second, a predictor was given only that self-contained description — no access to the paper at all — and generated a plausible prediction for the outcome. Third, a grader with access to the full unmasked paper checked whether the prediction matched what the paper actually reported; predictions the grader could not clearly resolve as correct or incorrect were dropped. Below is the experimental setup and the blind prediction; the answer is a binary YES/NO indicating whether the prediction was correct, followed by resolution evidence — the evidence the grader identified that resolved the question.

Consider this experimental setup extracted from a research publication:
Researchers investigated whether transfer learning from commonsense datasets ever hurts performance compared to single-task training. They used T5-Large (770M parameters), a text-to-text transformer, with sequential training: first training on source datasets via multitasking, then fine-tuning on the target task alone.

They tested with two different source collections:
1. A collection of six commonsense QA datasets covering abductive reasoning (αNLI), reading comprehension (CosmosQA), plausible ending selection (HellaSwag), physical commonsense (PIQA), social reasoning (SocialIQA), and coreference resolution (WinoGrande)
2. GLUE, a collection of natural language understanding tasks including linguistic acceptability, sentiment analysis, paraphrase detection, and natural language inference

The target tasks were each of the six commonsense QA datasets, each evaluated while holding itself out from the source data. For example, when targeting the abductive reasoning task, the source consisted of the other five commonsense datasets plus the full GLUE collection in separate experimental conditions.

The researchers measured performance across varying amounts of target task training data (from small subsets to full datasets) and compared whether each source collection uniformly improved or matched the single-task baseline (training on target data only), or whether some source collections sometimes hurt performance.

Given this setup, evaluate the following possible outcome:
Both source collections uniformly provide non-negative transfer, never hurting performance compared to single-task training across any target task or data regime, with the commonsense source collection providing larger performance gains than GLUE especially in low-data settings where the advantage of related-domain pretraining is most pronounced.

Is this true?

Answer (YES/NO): NO